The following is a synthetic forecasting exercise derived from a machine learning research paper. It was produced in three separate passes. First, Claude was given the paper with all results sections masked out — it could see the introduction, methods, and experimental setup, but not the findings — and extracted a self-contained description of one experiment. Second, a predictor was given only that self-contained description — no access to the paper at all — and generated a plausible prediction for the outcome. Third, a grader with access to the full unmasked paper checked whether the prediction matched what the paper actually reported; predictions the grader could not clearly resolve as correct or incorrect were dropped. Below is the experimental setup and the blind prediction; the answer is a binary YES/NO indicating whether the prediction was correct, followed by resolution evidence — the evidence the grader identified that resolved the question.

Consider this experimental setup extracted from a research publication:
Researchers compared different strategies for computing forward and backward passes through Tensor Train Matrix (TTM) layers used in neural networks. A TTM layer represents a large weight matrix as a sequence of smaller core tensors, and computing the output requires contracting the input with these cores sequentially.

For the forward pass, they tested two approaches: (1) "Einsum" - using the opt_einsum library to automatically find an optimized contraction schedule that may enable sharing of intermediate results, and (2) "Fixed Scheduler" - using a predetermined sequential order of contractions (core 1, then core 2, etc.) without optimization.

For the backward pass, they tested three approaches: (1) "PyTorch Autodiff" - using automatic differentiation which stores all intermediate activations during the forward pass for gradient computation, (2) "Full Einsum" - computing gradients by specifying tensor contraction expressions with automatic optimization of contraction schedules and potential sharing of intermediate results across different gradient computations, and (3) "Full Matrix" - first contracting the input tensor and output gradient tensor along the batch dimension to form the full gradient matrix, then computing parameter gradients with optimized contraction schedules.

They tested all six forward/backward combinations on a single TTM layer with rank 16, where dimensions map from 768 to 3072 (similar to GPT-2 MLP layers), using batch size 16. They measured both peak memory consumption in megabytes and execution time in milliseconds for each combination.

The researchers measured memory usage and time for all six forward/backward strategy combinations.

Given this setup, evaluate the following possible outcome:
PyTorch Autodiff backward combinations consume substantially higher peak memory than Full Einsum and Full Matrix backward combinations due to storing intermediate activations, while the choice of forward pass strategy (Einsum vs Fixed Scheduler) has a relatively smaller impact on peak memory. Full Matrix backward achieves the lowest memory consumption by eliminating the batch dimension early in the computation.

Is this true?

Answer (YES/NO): NO